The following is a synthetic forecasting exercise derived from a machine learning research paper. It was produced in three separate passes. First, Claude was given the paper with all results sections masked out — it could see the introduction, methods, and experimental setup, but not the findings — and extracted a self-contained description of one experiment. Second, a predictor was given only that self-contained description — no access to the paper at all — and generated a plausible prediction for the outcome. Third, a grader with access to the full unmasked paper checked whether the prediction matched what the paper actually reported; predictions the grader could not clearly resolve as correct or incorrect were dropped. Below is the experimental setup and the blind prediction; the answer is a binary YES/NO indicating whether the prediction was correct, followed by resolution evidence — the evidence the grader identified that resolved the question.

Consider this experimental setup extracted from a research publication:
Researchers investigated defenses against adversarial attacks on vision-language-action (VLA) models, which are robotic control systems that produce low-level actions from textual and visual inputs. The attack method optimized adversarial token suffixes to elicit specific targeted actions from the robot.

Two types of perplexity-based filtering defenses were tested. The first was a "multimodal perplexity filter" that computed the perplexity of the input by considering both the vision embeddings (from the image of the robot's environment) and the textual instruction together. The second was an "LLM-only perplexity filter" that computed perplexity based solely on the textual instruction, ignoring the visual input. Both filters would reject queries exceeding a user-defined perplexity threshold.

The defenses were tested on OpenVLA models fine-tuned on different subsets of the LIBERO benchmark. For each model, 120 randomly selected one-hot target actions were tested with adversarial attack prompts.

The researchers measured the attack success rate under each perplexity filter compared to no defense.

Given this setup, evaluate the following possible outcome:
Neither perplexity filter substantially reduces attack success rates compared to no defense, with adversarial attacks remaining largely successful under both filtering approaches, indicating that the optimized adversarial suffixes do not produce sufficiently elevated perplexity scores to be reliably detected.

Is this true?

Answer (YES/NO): NO